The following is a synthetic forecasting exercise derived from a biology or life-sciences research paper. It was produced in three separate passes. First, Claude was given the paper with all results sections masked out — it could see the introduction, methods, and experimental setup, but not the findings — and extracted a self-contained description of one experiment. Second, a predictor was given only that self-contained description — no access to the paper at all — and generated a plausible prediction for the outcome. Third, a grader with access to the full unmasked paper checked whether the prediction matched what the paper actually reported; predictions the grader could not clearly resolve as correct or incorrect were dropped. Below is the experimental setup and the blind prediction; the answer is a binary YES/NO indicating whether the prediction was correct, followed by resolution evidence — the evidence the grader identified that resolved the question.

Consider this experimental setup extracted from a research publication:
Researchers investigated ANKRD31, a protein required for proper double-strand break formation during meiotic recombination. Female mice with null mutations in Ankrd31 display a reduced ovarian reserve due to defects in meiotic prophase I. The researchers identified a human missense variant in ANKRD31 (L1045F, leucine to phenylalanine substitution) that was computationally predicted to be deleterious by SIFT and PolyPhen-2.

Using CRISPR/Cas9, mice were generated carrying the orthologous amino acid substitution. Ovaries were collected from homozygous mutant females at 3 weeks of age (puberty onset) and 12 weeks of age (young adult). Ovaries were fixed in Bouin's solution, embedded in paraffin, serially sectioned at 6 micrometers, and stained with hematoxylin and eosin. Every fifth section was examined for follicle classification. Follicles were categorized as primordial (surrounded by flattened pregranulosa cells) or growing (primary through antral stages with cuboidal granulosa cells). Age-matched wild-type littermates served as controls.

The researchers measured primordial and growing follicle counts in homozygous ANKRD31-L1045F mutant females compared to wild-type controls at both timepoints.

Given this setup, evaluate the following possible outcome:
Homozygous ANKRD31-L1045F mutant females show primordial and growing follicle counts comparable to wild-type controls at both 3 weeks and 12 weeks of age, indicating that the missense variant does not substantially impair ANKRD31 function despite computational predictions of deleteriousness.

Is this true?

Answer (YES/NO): YES